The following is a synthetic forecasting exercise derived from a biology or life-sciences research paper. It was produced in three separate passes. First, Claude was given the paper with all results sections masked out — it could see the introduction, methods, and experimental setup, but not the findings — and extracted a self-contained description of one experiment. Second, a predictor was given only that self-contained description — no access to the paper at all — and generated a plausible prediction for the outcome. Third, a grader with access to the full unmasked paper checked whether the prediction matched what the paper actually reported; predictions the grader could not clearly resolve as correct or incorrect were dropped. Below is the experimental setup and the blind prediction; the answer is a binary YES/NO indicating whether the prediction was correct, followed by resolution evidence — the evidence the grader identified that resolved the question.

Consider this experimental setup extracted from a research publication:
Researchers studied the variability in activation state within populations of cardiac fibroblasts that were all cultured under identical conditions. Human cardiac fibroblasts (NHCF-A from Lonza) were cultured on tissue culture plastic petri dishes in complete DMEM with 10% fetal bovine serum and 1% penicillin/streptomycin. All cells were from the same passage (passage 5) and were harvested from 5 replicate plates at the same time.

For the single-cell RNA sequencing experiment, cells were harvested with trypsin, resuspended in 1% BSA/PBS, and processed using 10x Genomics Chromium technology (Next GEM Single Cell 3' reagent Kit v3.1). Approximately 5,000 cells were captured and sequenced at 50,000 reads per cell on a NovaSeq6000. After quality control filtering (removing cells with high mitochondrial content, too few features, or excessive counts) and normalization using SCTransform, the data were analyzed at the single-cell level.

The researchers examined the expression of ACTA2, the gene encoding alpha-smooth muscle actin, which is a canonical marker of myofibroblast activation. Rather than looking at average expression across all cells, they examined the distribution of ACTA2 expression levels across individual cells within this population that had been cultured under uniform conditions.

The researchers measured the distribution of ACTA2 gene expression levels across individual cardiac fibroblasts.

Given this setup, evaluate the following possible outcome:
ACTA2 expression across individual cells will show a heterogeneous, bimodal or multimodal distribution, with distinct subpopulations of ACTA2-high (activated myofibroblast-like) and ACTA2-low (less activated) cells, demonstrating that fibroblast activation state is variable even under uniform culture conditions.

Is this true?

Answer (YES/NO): NO